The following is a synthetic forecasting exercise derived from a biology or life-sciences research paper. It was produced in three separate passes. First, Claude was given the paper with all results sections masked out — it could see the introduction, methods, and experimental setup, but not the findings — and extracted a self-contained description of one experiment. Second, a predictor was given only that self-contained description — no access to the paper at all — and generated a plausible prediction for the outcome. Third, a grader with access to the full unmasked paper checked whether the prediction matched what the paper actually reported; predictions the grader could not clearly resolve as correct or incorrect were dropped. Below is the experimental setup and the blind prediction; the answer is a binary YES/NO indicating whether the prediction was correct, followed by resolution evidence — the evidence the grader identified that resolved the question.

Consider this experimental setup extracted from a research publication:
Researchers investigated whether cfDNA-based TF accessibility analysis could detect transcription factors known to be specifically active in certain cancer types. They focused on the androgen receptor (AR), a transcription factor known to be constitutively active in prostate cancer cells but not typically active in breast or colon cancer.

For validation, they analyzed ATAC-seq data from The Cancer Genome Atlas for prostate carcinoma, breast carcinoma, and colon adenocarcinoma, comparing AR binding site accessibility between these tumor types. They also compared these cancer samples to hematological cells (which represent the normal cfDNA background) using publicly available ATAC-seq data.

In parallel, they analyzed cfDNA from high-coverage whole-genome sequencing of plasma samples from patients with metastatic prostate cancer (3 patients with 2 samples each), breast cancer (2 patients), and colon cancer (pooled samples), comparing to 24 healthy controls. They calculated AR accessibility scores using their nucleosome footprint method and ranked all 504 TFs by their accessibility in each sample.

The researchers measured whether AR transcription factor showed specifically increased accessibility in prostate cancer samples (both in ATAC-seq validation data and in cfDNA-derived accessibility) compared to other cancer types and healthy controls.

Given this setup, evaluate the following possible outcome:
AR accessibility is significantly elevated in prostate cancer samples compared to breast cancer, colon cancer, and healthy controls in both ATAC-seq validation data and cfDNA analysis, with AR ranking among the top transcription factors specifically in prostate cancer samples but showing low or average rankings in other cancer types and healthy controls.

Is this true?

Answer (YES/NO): YES